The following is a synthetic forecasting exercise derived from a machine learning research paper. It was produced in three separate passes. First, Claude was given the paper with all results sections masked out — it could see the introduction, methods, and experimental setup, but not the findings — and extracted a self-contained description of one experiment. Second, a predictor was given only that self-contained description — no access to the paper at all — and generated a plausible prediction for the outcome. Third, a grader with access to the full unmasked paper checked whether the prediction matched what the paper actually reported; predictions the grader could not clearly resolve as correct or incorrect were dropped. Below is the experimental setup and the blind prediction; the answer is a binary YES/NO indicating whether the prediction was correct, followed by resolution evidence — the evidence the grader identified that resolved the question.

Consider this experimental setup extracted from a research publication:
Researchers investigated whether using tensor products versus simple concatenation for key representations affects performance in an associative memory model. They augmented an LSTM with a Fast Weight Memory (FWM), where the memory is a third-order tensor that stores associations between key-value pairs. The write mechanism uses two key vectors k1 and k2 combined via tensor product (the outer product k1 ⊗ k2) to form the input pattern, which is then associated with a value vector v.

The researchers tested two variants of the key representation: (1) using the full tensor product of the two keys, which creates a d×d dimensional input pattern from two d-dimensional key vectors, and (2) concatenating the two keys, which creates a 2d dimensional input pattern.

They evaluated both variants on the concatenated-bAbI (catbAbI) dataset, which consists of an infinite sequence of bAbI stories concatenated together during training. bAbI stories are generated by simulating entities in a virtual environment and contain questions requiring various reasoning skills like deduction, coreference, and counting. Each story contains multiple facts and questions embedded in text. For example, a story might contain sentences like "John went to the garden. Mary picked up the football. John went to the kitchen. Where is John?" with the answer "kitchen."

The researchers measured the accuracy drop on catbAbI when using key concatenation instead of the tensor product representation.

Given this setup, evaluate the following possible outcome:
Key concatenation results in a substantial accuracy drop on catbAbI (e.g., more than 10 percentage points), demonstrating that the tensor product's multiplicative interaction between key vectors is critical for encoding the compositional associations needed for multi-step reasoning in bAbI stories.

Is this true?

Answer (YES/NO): NO